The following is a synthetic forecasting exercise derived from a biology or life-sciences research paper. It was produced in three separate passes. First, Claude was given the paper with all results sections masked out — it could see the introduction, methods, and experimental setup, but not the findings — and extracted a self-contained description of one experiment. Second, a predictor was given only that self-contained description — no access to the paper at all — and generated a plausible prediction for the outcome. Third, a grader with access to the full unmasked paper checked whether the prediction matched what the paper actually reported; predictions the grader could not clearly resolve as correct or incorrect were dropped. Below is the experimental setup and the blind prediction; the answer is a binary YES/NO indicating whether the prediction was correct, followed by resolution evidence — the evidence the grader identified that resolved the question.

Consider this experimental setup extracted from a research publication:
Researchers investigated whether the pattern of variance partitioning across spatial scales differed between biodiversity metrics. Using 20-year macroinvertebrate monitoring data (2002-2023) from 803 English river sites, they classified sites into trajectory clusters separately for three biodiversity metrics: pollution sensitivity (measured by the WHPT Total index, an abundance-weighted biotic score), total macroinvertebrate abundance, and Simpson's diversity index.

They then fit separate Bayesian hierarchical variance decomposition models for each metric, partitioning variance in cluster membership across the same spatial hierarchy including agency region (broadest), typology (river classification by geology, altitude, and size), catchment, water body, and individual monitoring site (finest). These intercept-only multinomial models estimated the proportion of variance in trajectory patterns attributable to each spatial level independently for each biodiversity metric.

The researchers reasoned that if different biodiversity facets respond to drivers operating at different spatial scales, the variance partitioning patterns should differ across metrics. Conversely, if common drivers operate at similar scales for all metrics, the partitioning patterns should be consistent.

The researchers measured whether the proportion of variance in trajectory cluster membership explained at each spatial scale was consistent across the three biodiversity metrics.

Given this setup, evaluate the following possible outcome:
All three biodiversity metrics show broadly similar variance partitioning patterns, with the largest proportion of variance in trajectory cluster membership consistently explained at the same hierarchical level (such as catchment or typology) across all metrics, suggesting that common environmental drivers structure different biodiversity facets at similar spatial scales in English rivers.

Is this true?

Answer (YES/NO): NO